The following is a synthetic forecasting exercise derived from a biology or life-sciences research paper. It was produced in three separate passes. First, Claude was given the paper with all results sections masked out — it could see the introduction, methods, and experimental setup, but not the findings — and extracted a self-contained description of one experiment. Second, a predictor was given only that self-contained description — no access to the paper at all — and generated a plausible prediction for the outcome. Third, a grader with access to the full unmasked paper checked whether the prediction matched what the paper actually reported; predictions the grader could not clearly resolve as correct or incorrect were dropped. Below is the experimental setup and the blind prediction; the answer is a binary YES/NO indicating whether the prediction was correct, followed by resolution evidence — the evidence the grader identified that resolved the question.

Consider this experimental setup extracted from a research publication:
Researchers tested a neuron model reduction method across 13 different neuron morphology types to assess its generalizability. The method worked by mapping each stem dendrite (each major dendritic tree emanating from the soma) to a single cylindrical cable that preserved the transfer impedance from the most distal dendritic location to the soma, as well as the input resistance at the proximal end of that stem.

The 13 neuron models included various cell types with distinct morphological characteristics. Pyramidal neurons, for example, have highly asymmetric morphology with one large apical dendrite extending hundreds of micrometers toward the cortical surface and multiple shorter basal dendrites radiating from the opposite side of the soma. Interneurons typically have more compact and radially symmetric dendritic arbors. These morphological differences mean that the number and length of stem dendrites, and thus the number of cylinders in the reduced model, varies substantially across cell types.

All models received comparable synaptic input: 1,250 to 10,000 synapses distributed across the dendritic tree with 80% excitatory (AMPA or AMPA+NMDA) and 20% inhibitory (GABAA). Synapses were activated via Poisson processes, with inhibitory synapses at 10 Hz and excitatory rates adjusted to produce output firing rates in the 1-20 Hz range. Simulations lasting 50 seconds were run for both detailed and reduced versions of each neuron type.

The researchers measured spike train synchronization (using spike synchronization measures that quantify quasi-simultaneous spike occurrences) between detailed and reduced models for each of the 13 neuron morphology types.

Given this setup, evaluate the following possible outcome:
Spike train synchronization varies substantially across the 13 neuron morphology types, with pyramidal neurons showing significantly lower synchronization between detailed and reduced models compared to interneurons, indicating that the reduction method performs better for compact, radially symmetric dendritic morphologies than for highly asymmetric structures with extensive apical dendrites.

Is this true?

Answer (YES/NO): NO